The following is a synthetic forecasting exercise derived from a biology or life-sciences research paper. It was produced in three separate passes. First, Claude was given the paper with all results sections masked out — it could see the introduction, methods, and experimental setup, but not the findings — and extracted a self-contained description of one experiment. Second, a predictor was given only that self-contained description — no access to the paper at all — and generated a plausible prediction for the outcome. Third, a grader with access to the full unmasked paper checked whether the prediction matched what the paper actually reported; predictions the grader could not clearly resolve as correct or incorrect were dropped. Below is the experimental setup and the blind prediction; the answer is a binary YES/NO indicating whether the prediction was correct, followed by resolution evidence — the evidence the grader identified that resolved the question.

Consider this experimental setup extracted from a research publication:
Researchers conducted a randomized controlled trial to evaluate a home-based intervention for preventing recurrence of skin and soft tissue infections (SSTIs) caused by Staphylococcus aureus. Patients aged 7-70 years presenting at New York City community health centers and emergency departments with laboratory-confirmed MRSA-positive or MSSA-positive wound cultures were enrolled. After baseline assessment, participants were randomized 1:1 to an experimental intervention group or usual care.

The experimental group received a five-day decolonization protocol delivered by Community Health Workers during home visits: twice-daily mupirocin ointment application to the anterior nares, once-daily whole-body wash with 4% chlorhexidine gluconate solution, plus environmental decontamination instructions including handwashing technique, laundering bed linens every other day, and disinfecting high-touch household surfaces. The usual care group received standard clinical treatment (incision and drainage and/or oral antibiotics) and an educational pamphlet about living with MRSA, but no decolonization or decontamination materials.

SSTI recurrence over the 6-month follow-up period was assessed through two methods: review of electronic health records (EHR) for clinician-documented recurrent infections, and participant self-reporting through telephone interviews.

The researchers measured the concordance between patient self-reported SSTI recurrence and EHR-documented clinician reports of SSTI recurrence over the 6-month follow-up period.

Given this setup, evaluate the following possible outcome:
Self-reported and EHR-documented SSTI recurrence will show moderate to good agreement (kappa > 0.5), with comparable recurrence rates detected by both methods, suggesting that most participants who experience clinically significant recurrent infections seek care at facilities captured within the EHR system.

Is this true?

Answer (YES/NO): NO